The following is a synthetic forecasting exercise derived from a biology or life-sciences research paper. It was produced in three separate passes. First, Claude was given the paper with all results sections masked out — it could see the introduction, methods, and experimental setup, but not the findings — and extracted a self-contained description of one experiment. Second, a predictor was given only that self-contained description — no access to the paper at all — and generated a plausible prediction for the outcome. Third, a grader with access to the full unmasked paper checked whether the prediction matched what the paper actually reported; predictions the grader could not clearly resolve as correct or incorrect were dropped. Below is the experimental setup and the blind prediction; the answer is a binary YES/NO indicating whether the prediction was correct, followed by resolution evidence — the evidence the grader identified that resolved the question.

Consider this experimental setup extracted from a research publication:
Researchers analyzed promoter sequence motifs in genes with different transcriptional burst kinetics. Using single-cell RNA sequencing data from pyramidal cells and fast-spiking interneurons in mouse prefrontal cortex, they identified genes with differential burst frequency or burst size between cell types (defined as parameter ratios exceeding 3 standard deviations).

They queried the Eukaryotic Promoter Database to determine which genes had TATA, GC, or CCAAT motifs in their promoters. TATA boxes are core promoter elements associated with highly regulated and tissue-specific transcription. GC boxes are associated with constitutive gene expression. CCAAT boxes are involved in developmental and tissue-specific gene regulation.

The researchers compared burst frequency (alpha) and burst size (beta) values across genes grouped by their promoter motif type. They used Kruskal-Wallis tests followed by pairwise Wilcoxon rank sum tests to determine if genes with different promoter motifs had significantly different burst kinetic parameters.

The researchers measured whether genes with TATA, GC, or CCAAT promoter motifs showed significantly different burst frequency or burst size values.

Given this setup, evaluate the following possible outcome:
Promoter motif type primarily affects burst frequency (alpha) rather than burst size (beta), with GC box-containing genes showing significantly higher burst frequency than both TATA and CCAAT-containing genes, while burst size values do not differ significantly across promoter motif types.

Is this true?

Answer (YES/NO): NO